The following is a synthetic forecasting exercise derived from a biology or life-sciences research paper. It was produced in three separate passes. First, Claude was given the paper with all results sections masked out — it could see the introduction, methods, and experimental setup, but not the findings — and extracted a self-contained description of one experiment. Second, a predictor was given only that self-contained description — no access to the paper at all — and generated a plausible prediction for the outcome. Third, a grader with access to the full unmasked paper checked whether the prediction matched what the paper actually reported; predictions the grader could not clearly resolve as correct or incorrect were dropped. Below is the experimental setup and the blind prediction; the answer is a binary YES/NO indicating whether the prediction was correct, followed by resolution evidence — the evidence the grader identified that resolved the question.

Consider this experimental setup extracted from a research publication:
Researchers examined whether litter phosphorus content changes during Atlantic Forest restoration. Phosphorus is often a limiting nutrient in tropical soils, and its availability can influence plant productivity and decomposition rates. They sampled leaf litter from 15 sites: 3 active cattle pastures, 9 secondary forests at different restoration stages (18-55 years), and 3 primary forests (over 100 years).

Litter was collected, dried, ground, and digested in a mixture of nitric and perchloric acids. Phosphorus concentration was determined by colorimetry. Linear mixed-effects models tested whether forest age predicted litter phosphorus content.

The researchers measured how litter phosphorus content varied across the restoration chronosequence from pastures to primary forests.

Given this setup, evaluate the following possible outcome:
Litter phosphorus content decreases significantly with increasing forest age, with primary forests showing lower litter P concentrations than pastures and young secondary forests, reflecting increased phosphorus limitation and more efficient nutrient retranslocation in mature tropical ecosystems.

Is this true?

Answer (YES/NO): NO